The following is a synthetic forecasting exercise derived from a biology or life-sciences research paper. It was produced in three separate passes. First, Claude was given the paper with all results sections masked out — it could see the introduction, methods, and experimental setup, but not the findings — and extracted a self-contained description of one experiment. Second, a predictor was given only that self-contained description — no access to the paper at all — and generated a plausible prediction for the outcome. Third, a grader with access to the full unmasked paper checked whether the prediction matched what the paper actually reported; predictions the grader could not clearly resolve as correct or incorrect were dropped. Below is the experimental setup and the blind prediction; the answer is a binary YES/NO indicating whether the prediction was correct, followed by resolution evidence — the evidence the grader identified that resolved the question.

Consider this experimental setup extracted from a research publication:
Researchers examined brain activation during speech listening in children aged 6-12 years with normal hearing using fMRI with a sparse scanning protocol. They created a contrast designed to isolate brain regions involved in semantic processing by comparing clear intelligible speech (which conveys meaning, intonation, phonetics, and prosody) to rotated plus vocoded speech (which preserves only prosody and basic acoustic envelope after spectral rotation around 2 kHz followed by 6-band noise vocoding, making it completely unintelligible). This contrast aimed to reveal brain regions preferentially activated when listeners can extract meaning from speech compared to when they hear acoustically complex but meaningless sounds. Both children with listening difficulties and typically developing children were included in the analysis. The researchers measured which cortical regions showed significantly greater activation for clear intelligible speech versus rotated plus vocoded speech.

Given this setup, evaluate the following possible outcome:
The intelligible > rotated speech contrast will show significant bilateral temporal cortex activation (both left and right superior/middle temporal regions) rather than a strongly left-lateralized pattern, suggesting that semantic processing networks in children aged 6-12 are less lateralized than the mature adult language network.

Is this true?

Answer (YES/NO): YES